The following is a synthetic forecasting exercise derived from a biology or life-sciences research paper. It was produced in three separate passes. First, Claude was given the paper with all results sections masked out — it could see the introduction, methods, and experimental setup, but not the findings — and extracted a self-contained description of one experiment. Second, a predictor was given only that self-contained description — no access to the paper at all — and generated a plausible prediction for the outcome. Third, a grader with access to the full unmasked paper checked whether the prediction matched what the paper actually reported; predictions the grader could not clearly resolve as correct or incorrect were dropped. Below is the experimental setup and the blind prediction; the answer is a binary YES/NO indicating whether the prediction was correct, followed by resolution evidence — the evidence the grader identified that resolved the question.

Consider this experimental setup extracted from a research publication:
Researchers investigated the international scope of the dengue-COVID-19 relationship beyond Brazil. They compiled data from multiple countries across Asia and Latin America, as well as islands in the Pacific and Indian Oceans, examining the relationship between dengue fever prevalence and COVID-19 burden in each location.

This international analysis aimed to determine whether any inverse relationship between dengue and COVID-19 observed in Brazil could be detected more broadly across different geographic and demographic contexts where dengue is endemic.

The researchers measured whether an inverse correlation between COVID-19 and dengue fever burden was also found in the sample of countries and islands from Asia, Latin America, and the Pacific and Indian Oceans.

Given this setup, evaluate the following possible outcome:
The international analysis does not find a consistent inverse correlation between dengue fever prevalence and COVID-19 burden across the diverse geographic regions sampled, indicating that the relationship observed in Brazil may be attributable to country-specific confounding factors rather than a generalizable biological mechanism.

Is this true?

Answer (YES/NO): NO